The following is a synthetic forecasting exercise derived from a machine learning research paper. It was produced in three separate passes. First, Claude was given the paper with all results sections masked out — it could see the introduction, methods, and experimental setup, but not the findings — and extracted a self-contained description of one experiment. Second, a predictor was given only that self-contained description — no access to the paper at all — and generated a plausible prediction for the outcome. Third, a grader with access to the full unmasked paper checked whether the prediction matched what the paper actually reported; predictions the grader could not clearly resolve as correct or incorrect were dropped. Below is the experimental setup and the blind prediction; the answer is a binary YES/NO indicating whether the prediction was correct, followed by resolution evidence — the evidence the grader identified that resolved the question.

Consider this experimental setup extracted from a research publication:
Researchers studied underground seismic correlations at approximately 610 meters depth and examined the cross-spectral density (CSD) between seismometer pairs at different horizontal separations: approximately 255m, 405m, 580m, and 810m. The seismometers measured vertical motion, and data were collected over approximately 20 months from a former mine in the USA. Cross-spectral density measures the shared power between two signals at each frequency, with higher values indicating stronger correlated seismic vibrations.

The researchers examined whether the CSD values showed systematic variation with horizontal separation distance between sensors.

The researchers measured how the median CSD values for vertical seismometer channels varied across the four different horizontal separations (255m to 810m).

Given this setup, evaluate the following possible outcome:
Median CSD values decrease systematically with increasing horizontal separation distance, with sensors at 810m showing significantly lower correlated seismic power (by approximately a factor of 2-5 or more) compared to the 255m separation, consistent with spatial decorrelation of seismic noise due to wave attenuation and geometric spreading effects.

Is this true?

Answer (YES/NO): NO